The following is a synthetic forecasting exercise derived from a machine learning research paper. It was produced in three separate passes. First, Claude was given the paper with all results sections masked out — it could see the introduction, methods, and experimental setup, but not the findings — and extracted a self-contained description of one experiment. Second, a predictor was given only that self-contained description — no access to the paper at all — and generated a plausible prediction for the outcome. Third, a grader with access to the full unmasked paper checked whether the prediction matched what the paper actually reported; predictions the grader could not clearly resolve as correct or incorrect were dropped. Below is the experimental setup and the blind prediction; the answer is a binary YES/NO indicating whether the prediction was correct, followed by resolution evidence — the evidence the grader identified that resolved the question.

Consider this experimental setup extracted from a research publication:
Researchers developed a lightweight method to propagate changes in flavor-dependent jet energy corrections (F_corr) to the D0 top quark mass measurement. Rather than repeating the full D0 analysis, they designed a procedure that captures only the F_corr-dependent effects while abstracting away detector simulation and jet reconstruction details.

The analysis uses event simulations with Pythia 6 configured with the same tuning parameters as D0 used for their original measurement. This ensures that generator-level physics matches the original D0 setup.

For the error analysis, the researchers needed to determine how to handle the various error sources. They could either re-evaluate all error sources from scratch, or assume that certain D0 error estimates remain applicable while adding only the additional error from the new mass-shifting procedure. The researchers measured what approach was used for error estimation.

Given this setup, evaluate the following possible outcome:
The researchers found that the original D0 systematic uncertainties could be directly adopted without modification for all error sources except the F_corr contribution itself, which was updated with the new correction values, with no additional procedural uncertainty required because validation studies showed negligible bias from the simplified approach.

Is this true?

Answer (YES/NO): NO